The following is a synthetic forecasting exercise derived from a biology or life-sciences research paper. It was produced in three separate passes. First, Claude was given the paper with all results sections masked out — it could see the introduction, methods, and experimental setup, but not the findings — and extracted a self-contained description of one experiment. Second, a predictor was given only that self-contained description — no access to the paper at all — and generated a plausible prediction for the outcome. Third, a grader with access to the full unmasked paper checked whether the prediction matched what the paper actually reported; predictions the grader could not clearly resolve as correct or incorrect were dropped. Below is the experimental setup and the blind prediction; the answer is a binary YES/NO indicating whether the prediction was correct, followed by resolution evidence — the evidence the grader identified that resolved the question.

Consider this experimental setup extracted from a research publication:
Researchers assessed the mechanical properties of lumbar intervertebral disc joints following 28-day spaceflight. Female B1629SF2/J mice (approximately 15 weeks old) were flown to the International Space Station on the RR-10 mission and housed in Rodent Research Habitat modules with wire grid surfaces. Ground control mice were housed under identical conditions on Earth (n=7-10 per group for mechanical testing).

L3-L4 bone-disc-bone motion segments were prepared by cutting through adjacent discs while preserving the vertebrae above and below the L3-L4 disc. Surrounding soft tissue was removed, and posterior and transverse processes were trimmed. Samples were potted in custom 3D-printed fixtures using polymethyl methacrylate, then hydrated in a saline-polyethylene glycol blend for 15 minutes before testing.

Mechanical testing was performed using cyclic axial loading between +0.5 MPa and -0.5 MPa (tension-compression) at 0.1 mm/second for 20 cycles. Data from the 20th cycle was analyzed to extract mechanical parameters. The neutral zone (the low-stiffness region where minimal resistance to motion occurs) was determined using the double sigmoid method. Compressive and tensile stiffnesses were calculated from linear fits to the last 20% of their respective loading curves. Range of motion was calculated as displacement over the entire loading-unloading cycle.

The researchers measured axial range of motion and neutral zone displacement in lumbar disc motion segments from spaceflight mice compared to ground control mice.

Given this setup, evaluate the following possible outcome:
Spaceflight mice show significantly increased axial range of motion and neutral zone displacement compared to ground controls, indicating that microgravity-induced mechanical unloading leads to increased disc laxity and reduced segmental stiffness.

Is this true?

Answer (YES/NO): NO